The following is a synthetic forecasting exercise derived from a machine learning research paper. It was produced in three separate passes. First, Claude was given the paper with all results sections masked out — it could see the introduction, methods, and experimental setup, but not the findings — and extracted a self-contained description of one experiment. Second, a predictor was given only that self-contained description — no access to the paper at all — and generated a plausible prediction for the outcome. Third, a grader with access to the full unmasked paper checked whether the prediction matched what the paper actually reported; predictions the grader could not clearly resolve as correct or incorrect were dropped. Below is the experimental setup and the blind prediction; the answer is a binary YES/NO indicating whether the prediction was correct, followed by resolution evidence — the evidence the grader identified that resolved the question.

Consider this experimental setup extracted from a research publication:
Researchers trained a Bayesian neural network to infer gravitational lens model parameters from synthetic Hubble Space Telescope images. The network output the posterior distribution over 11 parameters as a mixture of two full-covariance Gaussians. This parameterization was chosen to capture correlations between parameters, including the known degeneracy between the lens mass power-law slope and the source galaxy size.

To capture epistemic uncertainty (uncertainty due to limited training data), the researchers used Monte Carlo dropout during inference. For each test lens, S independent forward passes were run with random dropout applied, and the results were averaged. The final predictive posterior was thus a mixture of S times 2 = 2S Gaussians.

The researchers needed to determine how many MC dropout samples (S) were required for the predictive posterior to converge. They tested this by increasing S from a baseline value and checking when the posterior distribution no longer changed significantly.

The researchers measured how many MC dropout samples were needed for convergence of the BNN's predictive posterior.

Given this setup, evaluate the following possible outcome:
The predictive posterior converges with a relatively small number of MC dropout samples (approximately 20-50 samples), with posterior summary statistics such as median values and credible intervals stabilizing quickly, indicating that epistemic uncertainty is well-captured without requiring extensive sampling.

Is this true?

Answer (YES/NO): NO